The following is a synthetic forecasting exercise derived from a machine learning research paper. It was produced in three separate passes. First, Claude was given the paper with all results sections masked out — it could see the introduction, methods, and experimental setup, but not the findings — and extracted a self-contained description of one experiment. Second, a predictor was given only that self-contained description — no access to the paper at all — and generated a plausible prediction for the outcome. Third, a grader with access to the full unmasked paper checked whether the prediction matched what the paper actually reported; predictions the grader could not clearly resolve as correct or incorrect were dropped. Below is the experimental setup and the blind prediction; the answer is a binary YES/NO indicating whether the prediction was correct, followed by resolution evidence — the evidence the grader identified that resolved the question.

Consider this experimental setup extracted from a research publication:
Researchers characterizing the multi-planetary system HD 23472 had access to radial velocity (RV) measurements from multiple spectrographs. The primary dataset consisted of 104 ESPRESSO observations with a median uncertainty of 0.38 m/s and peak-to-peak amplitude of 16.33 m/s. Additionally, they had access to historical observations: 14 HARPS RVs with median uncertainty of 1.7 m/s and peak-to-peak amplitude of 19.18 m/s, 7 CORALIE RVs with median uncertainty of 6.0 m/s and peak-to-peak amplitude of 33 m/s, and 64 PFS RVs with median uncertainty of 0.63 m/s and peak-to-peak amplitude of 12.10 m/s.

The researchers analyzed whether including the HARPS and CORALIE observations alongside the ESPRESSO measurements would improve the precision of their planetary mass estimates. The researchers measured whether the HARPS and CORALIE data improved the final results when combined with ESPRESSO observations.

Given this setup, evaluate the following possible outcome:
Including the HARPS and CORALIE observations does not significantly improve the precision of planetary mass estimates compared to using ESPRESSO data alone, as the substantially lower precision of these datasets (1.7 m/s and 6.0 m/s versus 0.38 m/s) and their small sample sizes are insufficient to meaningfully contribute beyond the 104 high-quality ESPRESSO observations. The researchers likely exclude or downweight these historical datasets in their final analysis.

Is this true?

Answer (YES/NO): YES